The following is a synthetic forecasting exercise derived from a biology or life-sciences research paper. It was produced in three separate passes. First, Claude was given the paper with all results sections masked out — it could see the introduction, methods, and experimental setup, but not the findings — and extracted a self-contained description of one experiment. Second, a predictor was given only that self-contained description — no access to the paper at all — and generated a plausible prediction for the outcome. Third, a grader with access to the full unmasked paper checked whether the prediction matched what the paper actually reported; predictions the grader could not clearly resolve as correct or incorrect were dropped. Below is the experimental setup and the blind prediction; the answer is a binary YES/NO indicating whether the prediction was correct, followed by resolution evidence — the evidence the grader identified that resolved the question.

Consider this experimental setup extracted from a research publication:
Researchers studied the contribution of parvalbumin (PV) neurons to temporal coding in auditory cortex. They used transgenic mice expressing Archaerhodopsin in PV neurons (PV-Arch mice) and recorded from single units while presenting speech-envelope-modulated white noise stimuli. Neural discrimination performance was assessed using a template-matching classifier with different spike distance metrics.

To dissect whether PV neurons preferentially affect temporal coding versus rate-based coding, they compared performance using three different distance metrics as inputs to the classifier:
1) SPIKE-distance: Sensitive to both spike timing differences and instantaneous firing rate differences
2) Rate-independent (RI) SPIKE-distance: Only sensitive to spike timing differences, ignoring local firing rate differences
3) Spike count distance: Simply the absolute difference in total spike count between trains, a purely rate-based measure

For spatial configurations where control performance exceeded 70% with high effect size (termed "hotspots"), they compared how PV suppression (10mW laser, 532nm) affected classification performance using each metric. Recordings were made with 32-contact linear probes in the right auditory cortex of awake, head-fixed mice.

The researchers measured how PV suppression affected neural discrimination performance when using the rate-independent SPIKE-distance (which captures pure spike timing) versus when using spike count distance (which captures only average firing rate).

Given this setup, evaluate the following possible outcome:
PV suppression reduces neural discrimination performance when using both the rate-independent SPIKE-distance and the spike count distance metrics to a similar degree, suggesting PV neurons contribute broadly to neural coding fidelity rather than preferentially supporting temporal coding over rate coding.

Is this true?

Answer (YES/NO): NO